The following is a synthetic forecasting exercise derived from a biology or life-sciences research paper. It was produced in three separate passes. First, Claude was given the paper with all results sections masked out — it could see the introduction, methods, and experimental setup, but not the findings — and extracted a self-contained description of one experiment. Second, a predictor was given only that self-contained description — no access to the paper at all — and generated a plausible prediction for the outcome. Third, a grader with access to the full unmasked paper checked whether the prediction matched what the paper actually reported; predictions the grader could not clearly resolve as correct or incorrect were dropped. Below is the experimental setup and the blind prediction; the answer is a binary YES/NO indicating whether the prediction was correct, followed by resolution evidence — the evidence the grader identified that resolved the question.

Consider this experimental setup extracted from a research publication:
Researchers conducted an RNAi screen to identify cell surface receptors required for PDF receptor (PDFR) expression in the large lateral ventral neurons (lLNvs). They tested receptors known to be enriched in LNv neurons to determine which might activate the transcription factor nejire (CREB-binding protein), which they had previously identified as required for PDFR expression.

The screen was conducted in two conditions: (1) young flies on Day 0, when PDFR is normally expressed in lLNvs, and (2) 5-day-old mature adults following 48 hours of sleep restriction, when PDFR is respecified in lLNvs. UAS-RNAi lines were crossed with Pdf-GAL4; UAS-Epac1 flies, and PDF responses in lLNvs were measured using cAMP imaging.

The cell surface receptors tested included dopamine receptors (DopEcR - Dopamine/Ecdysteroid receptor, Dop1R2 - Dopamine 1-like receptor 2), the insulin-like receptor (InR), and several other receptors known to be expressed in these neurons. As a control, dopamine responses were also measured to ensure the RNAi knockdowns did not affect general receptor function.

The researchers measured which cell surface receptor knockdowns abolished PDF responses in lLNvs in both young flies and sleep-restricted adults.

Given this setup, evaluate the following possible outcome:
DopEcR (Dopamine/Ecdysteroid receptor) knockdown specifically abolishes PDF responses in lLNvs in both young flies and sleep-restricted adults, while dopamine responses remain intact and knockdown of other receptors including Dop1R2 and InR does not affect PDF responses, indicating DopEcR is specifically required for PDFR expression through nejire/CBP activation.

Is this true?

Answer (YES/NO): NO